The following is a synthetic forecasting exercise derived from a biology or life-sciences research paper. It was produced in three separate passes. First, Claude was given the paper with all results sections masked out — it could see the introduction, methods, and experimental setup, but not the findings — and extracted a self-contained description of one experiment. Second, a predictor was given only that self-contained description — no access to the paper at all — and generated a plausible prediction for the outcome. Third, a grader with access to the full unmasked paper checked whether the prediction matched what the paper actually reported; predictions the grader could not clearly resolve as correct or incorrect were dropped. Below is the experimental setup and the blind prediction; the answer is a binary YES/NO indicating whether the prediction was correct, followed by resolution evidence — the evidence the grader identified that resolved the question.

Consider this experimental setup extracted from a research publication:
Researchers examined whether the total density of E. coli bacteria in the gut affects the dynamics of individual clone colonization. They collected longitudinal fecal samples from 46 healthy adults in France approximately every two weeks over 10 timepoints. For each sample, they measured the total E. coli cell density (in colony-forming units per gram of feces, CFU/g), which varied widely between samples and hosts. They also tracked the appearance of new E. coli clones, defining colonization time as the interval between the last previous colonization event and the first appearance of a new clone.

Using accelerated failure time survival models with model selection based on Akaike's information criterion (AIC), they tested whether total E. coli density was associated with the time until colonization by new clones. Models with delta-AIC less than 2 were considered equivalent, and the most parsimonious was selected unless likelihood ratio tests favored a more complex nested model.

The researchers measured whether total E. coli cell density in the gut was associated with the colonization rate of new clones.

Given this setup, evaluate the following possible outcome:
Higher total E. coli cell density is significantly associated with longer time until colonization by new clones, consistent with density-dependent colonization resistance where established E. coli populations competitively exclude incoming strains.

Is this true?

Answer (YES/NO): NO